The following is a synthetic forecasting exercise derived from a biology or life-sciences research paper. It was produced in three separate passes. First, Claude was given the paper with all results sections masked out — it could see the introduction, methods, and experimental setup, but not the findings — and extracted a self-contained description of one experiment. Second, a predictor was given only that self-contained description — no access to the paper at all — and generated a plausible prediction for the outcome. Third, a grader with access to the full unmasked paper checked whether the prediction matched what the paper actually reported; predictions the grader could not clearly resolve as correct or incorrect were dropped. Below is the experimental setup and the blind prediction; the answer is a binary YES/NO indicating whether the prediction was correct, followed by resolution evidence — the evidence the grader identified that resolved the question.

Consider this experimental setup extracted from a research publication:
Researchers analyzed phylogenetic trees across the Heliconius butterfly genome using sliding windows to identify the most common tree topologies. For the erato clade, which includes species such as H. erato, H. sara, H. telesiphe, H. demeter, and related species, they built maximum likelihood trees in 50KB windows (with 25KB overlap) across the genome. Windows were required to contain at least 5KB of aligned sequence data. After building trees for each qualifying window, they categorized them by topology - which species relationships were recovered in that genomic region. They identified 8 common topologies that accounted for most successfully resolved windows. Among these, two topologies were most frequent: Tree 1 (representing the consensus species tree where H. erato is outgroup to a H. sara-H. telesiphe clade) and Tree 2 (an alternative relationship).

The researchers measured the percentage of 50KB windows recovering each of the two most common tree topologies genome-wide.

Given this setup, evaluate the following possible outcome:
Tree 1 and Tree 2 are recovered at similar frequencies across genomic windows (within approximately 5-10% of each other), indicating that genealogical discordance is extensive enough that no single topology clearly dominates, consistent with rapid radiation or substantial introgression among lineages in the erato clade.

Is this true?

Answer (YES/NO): YES